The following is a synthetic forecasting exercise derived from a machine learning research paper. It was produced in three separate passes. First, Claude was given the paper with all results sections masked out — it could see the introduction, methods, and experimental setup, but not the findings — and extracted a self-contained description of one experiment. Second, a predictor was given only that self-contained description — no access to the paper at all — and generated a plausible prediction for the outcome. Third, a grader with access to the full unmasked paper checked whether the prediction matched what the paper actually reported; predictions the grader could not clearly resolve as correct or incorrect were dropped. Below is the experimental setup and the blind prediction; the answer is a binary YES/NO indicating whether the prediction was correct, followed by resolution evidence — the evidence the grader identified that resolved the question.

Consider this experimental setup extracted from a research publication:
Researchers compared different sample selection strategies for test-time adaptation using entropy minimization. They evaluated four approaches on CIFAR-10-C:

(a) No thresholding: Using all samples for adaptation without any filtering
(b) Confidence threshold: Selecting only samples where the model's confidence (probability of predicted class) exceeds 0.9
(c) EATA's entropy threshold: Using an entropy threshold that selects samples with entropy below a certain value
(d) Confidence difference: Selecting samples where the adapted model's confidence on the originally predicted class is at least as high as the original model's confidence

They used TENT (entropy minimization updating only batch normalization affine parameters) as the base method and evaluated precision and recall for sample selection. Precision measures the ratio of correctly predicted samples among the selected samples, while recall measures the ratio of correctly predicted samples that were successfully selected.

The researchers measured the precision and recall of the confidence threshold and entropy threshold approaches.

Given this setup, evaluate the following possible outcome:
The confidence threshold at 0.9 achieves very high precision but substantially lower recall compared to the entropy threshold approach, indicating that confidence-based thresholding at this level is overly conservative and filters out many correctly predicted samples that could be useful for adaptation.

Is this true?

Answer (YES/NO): NO